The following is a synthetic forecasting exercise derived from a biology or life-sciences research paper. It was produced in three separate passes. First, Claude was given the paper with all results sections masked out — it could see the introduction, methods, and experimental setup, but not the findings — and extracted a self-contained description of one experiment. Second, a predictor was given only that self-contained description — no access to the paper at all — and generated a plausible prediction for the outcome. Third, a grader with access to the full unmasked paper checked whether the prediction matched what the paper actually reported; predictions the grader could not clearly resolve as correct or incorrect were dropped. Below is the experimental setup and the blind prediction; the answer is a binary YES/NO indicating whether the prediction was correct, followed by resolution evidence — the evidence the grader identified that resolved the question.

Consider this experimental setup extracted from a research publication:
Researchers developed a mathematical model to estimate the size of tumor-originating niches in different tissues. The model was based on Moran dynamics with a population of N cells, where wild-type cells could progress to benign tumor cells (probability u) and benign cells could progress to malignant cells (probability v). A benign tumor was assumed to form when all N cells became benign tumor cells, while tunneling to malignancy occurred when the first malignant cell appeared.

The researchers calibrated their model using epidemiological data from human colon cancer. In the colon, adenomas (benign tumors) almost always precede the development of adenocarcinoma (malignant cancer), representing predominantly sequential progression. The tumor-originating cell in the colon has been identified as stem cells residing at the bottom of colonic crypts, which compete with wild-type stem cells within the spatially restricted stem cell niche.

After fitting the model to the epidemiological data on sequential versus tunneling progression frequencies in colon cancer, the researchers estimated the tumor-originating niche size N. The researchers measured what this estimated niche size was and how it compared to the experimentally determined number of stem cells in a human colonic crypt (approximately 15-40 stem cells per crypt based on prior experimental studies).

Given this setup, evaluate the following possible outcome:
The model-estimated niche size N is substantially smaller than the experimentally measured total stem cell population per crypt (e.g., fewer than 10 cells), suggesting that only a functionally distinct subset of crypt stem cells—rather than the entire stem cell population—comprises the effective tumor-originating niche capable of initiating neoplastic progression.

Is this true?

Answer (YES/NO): NO